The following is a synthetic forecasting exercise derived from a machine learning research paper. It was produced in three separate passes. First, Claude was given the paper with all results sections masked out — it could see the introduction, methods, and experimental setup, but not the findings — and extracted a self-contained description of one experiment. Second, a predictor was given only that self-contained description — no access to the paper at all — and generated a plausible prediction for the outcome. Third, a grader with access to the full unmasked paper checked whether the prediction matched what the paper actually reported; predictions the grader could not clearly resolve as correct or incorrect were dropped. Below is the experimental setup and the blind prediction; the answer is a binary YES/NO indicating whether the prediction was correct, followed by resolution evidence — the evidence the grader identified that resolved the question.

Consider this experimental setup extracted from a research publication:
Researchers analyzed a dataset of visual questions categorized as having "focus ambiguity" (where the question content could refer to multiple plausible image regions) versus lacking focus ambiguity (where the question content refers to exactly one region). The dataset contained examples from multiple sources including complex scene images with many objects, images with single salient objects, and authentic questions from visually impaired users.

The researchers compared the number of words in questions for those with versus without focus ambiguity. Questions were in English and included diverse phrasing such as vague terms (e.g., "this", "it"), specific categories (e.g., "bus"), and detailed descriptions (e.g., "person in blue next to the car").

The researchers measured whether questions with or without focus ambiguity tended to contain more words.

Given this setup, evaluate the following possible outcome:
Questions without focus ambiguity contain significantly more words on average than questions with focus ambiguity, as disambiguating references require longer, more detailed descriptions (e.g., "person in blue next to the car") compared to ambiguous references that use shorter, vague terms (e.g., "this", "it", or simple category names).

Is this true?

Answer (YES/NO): YES